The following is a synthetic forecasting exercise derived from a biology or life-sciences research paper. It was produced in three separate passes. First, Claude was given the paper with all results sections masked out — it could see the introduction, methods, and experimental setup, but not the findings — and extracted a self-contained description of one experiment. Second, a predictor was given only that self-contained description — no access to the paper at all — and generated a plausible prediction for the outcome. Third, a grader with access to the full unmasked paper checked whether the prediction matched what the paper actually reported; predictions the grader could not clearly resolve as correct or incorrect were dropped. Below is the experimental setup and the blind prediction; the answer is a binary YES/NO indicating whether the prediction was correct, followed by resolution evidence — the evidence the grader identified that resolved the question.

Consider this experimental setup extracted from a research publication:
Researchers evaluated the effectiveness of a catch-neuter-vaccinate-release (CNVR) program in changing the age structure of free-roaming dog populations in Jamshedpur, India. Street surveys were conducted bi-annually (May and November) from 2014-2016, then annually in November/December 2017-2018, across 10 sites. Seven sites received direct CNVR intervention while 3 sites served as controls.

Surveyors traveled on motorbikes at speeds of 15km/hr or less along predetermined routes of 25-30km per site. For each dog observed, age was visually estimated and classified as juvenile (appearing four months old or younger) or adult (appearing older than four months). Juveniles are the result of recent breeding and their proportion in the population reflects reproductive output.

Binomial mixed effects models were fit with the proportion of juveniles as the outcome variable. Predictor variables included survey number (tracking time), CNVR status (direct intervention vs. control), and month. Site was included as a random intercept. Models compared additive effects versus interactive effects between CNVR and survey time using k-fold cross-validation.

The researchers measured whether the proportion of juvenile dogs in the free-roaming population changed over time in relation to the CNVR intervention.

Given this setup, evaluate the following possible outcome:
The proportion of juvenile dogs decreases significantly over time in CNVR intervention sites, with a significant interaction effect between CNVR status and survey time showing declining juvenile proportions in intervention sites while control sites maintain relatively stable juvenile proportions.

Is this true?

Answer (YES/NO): NO